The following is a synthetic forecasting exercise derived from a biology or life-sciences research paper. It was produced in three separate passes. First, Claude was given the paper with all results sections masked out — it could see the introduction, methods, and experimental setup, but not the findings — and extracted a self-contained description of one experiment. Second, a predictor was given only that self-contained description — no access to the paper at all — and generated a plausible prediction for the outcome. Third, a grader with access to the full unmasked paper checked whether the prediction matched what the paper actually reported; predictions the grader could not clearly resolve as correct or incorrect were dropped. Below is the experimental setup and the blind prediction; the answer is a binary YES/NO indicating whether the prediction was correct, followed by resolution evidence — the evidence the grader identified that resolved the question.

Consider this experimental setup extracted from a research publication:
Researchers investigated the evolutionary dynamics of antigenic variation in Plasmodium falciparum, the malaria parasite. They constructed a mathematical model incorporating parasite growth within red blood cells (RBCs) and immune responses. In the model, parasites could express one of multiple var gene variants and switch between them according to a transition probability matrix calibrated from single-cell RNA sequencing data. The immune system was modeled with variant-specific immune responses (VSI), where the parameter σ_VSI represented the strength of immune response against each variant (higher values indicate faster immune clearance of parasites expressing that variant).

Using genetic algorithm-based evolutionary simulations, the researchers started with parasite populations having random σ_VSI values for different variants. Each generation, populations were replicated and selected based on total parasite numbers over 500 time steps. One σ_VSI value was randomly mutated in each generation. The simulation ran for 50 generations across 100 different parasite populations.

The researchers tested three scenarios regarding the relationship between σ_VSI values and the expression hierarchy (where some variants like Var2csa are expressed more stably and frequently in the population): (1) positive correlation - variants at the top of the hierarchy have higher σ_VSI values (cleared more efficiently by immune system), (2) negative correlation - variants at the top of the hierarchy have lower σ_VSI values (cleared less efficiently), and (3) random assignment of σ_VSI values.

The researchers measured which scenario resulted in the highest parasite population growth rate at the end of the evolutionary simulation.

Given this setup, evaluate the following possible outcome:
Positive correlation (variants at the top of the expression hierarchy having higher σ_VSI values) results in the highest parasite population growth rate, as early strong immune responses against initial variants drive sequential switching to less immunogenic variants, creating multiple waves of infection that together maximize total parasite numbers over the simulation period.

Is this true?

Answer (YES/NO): YES